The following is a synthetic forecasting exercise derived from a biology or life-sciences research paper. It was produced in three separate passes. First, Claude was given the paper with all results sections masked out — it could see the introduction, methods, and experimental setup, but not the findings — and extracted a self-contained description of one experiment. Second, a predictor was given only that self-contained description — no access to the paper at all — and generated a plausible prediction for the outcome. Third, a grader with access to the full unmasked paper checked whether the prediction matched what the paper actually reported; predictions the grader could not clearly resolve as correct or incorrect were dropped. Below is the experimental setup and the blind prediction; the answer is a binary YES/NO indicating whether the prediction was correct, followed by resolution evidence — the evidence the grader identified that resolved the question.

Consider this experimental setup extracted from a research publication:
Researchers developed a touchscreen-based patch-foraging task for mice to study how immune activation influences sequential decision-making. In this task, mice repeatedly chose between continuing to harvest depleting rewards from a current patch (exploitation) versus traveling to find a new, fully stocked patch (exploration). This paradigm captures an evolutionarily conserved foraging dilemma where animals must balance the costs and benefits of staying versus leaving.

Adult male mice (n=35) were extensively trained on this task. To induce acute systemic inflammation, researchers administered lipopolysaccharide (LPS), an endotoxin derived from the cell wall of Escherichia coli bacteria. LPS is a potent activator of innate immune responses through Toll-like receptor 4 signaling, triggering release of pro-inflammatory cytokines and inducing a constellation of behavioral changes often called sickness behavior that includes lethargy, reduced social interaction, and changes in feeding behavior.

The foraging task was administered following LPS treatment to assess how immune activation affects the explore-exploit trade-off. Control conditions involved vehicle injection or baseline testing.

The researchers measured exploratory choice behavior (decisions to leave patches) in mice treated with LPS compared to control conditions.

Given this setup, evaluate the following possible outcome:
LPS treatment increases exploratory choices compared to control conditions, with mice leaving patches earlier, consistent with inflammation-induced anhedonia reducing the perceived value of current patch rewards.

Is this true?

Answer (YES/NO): NO